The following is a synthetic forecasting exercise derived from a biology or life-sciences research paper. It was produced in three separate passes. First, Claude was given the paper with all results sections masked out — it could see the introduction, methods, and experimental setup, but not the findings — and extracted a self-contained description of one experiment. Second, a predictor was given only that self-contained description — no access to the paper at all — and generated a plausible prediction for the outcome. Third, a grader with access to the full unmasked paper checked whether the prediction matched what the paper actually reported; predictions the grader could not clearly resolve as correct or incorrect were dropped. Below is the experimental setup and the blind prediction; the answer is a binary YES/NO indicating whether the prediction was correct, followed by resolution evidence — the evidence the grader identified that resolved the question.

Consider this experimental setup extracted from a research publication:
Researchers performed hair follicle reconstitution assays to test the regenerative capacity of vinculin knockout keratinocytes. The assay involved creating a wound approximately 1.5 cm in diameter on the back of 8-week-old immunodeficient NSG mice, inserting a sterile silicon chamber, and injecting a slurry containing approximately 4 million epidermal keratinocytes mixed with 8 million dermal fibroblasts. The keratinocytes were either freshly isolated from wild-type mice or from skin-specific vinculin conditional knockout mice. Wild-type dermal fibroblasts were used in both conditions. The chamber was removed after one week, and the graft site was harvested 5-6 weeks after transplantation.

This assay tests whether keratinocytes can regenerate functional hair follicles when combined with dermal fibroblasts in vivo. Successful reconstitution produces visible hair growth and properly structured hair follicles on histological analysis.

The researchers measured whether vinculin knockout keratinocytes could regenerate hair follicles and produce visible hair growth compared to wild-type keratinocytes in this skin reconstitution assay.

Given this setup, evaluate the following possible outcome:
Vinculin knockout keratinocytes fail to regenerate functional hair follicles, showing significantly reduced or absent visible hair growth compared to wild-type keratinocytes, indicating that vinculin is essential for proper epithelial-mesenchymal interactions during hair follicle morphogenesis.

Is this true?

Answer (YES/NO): YES